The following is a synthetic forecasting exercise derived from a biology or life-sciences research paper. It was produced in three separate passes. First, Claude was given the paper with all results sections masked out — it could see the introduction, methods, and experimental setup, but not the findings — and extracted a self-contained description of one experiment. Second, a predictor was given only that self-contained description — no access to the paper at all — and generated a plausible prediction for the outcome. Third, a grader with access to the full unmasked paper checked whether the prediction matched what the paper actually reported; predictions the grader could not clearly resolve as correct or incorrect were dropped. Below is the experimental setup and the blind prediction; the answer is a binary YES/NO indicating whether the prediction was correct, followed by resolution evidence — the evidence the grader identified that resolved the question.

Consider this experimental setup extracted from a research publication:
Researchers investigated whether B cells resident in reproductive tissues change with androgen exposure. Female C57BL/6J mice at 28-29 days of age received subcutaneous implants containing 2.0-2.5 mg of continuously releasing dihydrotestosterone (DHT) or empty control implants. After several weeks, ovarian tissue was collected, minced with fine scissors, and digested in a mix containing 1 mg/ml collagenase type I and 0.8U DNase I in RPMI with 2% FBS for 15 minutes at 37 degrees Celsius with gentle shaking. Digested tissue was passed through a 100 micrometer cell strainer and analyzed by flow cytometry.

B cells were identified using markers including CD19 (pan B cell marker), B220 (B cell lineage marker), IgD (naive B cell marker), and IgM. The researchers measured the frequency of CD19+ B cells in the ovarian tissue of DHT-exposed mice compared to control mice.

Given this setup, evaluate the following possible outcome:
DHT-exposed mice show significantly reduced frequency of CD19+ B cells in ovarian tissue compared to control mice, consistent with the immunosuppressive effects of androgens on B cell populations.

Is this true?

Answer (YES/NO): NO